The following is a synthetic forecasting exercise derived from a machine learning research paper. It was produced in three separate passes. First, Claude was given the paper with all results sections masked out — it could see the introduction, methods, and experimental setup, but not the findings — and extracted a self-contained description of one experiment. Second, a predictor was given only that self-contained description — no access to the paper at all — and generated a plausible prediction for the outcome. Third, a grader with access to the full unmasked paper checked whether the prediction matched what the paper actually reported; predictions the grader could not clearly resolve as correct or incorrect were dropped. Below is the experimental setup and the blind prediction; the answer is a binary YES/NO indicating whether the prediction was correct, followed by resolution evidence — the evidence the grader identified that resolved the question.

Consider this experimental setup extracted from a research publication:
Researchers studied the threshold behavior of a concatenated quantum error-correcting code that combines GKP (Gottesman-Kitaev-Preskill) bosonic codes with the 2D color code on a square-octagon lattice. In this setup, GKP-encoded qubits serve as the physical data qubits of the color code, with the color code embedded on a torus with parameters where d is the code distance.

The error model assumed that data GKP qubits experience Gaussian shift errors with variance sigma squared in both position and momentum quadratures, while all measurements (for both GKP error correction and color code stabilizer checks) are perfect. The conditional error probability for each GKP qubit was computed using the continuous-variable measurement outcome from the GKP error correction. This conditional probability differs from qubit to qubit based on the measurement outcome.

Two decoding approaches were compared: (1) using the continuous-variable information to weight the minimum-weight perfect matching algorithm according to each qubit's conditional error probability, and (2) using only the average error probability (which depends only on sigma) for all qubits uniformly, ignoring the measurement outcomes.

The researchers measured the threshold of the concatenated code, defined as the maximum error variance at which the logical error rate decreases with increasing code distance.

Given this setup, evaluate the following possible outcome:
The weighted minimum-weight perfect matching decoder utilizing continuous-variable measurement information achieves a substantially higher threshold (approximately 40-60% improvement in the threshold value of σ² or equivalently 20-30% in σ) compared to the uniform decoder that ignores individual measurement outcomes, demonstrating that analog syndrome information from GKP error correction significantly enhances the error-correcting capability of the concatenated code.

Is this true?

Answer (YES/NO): NO